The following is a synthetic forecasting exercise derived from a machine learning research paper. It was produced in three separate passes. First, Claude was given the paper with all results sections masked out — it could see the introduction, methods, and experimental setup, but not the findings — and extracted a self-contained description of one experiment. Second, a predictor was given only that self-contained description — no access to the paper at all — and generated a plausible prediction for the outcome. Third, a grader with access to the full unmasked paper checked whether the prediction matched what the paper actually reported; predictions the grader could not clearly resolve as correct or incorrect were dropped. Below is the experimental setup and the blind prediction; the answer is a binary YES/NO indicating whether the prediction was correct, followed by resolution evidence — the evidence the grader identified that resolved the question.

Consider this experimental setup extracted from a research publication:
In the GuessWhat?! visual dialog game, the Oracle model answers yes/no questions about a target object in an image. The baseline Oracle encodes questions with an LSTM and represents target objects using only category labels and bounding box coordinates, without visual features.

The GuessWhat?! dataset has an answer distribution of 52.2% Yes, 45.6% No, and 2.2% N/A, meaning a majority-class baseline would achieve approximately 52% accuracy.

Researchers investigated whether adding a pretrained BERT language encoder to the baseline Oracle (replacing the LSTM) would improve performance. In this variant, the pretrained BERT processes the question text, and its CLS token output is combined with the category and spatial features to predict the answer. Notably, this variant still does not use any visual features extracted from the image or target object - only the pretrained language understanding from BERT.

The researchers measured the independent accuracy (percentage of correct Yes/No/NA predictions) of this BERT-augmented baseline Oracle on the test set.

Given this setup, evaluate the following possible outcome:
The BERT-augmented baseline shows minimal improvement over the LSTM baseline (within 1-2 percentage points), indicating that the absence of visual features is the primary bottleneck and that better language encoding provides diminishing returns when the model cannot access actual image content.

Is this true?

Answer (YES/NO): YES